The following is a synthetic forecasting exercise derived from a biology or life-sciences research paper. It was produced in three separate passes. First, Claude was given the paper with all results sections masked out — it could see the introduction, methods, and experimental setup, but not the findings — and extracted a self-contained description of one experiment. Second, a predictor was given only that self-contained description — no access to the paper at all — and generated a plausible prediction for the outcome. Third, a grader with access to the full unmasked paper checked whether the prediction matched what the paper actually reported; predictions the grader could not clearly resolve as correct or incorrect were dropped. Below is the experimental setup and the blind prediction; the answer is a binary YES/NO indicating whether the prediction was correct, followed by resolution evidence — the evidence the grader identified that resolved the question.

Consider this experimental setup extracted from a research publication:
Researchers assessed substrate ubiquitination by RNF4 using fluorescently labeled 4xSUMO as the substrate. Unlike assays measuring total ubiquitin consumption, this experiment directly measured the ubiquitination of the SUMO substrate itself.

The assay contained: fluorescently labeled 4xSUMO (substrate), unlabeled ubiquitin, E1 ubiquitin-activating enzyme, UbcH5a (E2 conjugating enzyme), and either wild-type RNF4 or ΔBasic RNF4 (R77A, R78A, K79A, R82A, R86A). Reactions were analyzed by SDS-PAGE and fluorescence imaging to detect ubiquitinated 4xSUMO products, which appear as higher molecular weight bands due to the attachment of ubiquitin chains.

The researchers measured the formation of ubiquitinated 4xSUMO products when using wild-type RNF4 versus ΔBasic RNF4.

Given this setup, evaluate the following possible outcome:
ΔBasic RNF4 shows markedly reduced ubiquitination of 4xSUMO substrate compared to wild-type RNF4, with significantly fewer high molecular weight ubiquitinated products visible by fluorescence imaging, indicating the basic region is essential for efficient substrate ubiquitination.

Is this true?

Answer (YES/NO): YES